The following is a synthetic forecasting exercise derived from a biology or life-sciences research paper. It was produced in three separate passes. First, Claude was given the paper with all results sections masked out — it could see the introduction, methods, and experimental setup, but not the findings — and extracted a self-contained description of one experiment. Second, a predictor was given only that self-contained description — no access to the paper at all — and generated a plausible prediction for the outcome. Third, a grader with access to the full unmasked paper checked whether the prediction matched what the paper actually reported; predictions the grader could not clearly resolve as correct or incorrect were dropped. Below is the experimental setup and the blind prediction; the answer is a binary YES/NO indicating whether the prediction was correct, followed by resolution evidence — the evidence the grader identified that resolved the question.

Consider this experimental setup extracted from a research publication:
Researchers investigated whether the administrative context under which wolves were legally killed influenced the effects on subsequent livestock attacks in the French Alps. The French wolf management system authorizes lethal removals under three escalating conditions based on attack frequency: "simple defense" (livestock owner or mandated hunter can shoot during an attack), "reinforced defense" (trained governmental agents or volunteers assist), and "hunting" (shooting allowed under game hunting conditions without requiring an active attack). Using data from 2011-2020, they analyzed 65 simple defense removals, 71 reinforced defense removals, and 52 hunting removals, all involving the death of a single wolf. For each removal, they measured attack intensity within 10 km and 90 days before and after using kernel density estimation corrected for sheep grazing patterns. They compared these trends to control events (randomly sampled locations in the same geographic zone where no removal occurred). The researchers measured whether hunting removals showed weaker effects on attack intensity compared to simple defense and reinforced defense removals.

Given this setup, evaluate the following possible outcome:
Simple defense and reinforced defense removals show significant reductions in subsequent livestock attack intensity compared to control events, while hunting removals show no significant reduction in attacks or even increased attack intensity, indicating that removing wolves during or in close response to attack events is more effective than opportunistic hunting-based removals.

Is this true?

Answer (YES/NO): NO